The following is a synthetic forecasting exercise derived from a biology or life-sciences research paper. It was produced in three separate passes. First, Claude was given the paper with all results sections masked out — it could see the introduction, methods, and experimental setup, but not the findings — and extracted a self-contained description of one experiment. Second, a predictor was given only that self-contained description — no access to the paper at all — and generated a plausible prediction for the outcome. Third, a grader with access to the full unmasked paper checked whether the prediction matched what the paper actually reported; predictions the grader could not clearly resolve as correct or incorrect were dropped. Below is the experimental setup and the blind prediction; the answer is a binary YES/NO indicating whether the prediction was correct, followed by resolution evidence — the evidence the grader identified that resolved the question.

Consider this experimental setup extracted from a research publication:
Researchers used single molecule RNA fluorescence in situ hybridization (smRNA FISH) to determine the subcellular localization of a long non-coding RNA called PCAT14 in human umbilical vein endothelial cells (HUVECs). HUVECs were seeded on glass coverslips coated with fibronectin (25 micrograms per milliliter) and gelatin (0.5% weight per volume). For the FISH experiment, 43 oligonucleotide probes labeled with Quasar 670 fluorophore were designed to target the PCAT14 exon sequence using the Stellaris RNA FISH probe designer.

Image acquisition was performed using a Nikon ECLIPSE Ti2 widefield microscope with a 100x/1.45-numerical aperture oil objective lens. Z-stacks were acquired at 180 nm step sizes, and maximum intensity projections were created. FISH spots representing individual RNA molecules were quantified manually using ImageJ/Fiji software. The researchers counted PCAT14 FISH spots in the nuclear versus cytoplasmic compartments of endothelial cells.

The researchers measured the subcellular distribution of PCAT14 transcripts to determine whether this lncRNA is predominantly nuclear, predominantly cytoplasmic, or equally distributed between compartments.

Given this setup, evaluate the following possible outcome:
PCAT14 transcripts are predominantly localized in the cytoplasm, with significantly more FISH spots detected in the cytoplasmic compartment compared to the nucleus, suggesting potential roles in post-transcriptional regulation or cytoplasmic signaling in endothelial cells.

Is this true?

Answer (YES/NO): NO